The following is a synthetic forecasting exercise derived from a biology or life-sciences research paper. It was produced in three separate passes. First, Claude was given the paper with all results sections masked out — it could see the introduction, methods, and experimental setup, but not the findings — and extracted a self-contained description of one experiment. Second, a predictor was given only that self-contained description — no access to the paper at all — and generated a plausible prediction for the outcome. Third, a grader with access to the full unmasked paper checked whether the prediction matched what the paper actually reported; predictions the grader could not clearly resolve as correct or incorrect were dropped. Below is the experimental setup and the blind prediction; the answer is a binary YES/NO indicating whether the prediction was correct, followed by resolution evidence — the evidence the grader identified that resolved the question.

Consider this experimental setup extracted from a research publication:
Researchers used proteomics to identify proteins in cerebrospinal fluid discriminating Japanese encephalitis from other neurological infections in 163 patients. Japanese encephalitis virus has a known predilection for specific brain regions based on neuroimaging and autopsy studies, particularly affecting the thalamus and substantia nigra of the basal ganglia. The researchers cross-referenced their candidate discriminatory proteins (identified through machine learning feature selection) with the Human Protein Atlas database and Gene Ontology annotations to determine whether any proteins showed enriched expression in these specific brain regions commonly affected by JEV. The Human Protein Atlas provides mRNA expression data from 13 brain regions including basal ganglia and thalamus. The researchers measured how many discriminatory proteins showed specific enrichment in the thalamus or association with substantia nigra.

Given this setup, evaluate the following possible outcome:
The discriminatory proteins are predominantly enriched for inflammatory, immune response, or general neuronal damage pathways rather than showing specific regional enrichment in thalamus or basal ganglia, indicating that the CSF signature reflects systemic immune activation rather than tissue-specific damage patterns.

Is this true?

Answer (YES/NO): NO